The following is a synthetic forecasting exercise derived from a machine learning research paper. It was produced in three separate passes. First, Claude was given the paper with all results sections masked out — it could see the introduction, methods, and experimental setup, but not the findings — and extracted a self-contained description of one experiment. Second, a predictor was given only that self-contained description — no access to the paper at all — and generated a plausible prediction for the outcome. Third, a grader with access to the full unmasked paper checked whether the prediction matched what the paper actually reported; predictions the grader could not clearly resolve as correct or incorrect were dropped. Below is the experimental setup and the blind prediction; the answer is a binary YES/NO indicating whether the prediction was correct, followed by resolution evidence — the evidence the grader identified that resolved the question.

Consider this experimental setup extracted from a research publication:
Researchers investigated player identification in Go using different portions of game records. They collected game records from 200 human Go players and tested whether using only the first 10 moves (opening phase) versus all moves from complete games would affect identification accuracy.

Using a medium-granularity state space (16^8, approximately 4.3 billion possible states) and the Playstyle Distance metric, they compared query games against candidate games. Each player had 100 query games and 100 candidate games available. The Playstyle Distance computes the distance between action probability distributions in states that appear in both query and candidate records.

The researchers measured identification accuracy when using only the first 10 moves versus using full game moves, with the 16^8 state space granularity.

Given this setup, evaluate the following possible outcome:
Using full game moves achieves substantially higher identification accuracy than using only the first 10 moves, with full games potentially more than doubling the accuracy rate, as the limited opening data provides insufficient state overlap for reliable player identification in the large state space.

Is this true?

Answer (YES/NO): NO